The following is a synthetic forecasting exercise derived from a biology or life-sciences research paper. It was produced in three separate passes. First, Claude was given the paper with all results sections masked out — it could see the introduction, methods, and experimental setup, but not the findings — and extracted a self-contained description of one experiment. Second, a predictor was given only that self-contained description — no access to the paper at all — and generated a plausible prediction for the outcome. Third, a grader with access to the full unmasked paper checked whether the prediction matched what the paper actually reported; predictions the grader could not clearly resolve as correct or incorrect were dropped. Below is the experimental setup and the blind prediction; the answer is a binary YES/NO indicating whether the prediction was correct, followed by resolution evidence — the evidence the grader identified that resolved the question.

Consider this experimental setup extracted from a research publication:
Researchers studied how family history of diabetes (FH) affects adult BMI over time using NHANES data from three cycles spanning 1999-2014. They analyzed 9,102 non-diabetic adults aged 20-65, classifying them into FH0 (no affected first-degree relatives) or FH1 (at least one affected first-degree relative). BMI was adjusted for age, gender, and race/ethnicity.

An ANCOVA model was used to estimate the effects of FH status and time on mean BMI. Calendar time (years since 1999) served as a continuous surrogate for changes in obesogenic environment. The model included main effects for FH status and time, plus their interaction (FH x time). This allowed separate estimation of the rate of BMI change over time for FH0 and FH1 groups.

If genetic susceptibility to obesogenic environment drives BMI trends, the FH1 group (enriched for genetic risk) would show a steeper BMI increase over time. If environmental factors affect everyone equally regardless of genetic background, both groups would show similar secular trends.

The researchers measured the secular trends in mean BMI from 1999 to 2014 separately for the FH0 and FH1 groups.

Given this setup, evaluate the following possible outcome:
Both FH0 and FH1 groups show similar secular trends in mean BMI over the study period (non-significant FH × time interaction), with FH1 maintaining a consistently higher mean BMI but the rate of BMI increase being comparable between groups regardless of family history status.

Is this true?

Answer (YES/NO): NO